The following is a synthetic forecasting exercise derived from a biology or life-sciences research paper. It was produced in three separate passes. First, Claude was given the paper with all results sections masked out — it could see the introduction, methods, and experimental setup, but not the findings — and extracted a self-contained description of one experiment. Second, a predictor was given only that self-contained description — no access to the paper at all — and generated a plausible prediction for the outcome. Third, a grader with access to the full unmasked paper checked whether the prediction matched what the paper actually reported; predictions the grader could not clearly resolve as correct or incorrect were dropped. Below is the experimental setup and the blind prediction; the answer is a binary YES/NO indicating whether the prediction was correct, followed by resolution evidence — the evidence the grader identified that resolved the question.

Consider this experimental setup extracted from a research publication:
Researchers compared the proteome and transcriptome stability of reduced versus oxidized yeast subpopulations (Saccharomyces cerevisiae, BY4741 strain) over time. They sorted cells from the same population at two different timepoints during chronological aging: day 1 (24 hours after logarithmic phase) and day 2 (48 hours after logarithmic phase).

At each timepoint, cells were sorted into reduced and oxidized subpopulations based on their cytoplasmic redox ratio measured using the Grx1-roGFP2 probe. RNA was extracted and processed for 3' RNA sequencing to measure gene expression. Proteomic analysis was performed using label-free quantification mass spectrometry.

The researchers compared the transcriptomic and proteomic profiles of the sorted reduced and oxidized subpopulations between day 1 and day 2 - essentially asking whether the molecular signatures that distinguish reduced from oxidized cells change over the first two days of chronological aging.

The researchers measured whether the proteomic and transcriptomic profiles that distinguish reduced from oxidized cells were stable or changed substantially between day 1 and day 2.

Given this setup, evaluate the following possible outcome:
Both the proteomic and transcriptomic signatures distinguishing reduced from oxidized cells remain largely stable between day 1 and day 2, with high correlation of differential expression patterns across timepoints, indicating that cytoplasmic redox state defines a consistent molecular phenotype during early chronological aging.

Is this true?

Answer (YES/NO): YES